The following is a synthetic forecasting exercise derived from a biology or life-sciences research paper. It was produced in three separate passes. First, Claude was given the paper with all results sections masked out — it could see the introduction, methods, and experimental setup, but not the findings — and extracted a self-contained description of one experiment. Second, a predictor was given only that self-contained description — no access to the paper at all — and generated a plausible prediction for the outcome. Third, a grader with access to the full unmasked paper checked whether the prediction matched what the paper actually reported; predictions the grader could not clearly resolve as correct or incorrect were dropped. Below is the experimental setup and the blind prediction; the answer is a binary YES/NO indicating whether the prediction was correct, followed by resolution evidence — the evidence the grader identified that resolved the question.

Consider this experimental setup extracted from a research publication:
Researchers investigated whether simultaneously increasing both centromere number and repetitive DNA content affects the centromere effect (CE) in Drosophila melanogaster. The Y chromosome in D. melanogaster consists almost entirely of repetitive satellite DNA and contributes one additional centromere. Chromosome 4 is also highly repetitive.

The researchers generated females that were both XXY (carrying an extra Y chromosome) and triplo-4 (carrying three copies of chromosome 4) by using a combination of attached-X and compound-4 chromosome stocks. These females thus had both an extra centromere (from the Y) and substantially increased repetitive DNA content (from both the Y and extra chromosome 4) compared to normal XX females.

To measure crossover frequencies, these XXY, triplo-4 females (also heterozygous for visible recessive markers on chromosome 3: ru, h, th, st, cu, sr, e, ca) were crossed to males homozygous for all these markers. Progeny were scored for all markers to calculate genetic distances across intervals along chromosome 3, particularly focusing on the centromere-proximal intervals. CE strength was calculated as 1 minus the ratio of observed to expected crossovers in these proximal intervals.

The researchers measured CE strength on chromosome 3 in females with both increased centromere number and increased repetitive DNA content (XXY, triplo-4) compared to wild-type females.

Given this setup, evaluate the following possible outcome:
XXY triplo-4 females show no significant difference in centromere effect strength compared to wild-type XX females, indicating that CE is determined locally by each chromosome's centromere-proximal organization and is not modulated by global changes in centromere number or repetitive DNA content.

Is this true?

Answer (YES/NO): YES